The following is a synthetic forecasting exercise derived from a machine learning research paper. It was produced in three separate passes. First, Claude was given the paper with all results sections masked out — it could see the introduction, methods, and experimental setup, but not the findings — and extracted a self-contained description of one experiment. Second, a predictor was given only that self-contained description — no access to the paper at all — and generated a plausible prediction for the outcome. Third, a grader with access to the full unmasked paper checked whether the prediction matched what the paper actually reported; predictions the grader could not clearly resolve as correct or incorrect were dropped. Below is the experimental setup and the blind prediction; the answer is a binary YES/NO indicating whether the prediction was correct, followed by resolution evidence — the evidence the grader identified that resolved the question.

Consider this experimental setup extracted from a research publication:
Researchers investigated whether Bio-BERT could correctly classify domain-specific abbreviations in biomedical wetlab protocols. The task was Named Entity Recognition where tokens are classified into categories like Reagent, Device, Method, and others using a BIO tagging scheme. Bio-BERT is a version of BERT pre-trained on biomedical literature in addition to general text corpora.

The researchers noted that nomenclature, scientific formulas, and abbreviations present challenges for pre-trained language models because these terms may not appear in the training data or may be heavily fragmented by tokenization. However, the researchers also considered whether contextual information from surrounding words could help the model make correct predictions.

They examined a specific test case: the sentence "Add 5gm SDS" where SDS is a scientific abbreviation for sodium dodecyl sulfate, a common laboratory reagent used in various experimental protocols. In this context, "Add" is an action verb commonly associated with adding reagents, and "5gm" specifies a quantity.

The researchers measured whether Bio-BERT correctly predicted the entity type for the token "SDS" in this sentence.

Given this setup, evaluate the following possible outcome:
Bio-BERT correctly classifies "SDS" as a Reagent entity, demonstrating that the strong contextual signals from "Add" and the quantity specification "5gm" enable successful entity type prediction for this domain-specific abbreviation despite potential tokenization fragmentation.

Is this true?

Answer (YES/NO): YES